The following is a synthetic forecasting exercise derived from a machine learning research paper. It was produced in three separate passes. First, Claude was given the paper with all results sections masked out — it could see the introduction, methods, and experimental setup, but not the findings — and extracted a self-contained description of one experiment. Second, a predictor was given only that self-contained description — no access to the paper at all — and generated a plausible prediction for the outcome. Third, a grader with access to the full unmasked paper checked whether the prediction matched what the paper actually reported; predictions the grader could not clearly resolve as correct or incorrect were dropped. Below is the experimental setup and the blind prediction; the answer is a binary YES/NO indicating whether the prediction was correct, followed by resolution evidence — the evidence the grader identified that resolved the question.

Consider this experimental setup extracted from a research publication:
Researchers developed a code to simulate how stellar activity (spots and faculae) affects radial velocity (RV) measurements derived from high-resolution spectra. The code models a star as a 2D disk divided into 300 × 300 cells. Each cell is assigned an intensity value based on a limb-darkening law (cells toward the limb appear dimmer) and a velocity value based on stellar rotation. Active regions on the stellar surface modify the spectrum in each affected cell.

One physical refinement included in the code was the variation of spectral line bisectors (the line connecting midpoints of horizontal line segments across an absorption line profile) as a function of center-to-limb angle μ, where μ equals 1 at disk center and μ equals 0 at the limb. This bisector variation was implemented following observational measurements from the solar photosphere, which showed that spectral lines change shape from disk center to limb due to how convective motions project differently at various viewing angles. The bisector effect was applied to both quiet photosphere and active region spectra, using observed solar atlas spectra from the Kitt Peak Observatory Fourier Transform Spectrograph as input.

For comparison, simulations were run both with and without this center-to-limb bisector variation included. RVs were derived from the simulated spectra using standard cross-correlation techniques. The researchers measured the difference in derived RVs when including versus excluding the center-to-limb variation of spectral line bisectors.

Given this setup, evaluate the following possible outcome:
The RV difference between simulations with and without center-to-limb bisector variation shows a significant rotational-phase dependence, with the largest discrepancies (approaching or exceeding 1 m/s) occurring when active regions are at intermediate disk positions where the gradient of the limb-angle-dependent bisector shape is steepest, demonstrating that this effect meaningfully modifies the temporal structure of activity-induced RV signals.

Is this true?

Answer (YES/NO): NO